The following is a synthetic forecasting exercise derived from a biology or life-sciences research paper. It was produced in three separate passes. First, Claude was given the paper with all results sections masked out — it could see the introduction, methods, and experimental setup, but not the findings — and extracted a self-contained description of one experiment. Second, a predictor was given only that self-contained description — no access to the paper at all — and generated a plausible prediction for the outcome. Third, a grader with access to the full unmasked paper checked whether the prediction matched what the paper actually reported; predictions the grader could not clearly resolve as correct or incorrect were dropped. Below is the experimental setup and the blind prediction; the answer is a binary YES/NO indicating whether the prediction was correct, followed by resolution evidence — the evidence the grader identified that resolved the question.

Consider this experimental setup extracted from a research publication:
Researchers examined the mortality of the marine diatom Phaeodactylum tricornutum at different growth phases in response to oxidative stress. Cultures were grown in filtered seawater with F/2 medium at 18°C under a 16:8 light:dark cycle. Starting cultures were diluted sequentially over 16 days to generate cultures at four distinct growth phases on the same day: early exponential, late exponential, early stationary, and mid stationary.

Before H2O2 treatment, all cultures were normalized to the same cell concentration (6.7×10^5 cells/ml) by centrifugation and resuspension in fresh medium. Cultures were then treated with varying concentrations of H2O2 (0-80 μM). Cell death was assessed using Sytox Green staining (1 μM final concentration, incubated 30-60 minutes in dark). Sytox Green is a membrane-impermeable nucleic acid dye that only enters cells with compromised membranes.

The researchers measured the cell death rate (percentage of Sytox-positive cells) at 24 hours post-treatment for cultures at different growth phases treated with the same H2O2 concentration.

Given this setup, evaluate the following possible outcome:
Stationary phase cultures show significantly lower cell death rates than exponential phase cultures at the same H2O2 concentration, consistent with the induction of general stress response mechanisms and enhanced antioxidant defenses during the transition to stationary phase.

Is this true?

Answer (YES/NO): NO